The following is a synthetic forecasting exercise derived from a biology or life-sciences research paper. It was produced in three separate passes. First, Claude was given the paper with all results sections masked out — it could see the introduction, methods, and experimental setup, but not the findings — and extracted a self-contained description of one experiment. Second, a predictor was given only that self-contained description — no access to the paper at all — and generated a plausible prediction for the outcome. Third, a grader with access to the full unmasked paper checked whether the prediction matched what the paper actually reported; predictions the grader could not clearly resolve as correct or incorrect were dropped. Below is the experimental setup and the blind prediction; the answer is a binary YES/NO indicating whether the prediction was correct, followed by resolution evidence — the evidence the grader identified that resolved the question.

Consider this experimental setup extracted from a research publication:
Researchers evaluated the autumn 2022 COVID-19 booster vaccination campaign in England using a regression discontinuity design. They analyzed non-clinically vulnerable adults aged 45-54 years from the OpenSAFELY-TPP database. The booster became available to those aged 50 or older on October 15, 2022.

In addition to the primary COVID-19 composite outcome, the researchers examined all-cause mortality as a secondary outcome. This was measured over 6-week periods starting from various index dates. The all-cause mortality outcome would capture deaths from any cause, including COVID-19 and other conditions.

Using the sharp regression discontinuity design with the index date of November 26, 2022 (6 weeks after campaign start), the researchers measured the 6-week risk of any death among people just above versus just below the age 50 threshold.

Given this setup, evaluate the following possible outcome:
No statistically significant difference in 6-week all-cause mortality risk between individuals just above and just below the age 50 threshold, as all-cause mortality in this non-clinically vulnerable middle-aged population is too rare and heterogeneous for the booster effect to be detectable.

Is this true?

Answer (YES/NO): YES